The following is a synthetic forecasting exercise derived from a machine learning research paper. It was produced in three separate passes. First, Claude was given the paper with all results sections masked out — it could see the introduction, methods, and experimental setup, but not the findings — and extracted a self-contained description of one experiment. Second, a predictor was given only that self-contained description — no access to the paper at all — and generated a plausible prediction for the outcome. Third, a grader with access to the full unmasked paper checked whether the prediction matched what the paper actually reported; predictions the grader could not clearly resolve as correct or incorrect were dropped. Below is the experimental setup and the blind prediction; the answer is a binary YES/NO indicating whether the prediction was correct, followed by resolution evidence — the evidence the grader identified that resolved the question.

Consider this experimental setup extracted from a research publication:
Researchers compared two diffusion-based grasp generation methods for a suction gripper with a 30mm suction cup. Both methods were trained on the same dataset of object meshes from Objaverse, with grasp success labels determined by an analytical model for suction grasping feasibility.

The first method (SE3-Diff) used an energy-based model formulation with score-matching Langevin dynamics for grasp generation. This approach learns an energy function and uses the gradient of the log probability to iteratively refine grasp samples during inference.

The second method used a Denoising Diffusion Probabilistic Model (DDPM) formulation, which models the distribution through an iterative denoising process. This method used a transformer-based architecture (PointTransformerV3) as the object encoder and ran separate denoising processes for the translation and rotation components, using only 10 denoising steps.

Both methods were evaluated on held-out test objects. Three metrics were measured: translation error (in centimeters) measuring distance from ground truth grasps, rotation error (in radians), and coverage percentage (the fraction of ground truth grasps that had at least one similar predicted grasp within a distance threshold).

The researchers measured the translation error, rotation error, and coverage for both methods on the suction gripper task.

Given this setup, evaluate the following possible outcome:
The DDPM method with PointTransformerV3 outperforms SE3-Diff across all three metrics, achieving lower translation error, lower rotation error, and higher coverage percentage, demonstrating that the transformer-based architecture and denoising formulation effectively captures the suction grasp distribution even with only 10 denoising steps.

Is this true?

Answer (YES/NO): NO